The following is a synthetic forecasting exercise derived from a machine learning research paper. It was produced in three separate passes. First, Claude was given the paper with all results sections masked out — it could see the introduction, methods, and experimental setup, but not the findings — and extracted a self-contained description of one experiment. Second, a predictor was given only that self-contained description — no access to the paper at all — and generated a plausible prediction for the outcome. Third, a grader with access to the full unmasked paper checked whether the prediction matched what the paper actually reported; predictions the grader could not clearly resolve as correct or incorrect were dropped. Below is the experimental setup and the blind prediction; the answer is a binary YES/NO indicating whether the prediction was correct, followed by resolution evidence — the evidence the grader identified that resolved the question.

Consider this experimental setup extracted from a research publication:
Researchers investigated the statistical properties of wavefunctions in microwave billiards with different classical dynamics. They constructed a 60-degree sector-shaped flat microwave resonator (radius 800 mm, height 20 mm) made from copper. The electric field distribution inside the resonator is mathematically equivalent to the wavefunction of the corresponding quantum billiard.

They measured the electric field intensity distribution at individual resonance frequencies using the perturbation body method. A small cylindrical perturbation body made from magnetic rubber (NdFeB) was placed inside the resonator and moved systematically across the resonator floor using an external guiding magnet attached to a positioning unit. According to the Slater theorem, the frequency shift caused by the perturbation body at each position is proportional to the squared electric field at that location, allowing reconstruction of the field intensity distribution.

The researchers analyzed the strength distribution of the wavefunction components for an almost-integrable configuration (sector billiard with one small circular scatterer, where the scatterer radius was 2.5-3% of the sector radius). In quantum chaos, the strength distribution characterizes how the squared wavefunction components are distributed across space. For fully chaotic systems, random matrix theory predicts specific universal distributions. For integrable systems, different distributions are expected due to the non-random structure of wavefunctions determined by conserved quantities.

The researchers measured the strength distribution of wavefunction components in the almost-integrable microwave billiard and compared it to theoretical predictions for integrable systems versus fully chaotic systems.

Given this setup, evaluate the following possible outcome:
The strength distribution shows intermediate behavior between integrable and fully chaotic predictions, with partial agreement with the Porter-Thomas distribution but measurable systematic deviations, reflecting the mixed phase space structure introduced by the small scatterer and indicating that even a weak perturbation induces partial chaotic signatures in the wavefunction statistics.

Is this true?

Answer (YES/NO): NO